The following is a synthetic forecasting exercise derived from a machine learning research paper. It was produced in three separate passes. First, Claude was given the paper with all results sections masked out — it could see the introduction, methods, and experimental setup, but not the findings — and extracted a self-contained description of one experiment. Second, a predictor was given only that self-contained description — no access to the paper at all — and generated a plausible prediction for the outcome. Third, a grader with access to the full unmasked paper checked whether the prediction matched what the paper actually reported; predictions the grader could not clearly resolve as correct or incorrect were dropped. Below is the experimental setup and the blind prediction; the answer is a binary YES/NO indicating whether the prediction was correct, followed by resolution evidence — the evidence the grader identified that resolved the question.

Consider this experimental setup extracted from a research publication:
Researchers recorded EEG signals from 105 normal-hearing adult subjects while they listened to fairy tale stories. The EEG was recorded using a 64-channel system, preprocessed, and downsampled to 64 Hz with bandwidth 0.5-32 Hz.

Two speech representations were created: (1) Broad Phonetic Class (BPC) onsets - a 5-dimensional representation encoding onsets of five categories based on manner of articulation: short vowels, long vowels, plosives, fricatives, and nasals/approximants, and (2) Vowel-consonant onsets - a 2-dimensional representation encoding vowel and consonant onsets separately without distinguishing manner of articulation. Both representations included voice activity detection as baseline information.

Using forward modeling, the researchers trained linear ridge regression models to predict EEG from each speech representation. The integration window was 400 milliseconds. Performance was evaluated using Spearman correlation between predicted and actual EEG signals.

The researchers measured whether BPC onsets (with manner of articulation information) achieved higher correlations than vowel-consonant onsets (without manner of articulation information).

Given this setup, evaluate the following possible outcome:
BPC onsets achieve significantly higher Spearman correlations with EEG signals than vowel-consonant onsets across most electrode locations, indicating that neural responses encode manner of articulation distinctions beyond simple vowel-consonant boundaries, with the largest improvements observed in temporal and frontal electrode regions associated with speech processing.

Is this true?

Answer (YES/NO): NO